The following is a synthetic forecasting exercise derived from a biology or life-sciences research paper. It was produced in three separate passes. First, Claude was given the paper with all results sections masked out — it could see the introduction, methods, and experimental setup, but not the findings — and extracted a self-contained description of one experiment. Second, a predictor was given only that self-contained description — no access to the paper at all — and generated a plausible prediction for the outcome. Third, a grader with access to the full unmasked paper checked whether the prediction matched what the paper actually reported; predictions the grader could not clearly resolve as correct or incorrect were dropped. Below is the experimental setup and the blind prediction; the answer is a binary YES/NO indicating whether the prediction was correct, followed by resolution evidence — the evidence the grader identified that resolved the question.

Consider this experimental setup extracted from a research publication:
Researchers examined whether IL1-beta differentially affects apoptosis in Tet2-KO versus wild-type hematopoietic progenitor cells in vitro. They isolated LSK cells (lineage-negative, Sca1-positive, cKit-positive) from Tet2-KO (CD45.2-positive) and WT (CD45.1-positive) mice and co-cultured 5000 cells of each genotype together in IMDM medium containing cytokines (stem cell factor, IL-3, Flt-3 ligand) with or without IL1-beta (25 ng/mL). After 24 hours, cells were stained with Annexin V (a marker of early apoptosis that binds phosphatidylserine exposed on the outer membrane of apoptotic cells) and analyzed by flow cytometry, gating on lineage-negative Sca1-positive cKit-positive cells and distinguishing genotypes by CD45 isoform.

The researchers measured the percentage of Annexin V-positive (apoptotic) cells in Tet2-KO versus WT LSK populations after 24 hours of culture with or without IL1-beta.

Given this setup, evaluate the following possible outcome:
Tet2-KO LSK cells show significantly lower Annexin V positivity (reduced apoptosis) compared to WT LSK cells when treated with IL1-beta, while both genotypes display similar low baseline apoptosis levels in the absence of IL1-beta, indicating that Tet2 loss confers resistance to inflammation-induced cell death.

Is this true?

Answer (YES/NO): NO